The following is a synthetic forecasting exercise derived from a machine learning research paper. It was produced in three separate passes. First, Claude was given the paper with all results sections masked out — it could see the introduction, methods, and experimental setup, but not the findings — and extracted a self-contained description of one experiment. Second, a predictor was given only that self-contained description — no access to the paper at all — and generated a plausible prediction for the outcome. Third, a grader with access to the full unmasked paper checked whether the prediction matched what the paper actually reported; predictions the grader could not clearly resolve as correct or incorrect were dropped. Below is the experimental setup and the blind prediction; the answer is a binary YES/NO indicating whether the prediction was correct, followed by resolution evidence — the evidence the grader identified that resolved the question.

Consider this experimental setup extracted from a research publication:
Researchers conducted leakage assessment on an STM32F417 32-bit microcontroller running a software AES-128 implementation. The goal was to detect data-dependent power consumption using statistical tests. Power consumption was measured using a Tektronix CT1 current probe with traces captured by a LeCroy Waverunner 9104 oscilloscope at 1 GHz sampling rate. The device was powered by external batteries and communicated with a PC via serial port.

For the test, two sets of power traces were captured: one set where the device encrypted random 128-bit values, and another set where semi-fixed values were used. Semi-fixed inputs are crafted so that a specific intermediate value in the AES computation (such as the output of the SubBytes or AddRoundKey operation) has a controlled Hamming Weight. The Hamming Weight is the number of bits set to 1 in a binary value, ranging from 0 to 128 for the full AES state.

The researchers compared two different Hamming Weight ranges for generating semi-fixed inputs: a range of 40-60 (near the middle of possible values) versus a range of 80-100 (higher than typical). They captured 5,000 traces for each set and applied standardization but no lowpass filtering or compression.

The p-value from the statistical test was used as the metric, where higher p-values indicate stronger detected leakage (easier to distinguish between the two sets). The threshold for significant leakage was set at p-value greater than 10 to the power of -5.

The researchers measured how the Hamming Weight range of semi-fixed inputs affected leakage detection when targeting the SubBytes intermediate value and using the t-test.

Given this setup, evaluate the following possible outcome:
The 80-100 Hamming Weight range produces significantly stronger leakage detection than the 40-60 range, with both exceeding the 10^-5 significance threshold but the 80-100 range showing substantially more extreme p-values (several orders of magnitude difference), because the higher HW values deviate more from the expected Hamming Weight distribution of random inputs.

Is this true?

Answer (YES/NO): YES